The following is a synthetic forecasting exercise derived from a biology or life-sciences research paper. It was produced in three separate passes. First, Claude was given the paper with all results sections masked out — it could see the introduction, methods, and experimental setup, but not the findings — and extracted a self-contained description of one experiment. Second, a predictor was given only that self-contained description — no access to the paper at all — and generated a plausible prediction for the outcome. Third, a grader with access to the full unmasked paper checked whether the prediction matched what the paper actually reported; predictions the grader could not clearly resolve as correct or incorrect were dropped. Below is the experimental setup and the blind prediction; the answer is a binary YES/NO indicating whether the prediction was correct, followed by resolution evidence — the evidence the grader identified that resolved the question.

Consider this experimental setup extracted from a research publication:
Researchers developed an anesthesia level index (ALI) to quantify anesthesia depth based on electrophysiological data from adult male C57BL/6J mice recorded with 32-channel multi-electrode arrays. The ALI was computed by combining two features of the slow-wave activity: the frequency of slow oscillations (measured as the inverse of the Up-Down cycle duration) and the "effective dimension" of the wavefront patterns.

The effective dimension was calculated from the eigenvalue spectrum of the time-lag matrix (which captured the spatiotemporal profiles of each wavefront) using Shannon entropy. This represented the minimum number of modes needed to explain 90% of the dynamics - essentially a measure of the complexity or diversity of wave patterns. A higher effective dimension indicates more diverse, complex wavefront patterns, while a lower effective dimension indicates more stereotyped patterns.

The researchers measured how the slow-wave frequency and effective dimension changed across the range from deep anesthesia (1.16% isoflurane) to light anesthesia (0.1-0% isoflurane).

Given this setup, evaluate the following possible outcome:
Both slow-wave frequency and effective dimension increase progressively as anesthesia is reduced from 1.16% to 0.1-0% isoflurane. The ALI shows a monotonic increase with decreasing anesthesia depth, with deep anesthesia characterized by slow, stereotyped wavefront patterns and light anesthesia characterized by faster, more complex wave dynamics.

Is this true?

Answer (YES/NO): YES